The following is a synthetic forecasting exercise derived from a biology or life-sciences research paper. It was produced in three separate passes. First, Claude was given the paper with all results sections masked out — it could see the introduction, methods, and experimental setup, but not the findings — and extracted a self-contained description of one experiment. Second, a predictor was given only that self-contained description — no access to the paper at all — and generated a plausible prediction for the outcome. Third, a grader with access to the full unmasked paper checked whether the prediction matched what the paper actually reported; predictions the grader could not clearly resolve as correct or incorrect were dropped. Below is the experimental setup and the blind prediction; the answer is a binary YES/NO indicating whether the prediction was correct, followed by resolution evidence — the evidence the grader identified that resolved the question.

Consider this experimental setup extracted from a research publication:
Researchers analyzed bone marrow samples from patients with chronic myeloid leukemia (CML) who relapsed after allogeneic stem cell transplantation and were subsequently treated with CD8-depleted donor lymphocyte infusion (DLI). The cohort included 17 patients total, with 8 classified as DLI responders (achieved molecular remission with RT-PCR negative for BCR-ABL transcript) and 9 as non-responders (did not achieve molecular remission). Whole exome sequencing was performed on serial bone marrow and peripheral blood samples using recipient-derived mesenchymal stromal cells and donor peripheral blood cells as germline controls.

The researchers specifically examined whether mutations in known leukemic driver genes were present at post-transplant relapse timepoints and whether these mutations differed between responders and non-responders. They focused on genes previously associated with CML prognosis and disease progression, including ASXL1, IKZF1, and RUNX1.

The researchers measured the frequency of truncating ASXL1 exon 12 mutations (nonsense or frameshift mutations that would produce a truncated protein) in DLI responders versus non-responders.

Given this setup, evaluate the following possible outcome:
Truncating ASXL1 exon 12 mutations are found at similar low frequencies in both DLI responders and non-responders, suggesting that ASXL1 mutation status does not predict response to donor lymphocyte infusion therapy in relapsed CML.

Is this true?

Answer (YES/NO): NO